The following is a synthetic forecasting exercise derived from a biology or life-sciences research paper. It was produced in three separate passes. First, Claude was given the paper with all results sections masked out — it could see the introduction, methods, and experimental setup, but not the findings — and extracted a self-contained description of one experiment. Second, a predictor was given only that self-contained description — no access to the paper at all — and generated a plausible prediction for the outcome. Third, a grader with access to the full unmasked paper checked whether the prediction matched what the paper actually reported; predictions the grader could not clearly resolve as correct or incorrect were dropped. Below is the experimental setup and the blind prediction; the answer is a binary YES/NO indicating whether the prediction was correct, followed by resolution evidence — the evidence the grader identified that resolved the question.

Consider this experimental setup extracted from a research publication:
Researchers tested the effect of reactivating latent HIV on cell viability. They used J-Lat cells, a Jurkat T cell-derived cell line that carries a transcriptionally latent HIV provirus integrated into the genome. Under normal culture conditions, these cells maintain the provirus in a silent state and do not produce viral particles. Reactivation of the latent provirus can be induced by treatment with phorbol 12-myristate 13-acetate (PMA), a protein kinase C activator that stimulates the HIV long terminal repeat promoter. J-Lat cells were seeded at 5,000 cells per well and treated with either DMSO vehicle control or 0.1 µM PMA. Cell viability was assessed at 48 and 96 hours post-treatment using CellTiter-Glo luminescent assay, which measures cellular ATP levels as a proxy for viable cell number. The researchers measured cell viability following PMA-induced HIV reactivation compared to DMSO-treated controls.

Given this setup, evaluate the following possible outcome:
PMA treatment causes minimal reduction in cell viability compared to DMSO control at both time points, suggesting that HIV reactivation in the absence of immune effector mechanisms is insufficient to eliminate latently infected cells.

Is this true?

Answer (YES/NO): NO